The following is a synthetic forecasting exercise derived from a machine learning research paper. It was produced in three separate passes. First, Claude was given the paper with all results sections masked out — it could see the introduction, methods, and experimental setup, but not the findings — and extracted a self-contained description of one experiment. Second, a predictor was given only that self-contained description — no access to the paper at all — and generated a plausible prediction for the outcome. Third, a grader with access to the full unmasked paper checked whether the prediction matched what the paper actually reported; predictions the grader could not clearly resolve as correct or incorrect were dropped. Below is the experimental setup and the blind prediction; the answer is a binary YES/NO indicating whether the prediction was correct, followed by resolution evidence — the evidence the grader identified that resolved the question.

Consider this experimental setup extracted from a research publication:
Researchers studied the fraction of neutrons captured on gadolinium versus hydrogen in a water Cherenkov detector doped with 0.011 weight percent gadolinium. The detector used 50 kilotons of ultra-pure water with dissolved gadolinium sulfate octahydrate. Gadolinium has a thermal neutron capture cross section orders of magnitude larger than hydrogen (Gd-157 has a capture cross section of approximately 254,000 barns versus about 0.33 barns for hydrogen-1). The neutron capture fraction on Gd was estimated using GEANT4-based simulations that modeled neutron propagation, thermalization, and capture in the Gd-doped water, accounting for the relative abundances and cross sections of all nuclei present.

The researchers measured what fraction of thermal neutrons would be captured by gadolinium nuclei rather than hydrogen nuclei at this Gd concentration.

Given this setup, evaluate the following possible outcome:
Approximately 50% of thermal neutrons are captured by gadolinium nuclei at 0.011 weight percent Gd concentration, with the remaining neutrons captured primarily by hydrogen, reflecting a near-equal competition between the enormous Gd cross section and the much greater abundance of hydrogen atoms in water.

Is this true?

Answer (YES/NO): YES